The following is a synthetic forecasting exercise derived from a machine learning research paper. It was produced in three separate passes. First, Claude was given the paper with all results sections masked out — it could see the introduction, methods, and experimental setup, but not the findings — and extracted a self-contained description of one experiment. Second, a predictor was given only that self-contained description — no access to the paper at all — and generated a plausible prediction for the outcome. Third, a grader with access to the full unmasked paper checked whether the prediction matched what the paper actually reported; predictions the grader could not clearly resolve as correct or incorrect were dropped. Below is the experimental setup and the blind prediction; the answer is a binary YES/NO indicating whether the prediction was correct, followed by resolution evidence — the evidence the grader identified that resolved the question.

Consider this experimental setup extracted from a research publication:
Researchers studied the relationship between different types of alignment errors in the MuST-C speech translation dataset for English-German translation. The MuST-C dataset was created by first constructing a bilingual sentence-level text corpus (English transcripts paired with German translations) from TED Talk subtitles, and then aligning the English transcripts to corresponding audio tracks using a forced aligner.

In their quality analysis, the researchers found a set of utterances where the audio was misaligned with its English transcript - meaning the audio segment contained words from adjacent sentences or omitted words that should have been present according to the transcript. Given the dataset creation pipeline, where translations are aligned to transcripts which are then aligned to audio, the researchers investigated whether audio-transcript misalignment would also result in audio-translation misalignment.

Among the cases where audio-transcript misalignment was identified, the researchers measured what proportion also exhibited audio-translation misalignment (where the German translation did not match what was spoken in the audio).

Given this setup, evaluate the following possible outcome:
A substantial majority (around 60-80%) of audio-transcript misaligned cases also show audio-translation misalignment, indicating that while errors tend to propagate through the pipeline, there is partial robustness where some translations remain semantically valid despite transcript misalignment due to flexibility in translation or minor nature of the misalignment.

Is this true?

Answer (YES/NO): NO